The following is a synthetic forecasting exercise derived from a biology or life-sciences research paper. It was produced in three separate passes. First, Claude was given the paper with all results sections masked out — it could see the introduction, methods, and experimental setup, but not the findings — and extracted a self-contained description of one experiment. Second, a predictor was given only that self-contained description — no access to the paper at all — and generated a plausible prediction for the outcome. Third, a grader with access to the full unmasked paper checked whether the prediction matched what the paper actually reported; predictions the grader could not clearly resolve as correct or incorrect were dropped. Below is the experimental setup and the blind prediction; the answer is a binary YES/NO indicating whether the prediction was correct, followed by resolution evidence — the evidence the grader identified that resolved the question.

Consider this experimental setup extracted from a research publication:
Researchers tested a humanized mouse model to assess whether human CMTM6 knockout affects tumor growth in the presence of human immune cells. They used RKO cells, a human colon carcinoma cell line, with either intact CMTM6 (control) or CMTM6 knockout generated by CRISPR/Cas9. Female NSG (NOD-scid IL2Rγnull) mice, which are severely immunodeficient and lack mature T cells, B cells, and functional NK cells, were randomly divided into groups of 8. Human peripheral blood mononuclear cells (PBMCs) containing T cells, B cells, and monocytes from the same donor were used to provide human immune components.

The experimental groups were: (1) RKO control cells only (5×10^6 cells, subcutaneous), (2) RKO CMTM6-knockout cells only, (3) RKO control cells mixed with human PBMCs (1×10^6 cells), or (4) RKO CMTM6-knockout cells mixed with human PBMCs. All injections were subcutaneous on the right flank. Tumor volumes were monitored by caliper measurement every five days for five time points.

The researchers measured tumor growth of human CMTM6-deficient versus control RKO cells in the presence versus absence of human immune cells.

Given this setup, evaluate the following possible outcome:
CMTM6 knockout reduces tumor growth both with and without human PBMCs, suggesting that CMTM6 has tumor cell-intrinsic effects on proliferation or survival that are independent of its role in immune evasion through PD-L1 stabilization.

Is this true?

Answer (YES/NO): NO